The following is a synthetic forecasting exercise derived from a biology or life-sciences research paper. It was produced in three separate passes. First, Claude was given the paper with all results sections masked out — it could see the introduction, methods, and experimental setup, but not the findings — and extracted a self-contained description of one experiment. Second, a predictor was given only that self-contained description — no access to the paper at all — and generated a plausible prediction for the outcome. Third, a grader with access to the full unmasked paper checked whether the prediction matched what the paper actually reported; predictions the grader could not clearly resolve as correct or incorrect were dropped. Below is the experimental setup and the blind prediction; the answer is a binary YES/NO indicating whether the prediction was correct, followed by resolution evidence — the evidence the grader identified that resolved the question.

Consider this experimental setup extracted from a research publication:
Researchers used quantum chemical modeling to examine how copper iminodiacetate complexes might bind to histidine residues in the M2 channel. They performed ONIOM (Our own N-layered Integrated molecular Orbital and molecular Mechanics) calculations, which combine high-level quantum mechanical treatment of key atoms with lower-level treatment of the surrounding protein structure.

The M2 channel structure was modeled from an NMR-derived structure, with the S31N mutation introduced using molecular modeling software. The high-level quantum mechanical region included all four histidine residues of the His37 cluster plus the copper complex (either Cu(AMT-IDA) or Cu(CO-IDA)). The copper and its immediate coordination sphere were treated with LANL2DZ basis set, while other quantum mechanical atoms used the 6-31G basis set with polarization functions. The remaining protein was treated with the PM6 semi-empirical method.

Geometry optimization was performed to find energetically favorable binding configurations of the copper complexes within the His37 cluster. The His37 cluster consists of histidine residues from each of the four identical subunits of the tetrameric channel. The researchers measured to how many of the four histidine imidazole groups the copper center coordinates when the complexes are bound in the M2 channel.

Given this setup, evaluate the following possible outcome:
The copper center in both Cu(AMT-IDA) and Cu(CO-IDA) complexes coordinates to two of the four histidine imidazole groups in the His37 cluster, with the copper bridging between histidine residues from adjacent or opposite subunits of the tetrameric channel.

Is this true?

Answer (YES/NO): NO